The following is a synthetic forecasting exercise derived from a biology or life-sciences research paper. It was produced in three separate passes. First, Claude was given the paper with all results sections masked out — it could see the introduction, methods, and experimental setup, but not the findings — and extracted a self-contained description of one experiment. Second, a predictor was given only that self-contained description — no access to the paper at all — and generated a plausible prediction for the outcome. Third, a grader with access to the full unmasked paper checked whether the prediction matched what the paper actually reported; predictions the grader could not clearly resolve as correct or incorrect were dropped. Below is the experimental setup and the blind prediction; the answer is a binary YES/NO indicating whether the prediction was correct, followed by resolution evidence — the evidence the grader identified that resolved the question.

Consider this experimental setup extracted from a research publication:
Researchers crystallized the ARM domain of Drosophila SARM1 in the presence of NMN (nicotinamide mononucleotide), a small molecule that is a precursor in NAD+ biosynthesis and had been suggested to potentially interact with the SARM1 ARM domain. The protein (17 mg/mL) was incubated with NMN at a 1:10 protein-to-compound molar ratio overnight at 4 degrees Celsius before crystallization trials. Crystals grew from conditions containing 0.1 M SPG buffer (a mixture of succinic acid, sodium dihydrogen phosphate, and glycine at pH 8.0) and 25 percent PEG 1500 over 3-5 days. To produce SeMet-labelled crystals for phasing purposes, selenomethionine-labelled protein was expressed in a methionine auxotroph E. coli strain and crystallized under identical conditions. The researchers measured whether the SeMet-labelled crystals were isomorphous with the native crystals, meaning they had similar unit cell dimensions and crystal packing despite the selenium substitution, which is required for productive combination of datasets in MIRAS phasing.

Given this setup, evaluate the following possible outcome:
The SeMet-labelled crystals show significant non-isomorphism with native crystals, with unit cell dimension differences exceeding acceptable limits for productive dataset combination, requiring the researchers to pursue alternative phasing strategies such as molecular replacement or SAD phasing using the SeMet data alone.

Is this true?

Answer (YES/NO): NO